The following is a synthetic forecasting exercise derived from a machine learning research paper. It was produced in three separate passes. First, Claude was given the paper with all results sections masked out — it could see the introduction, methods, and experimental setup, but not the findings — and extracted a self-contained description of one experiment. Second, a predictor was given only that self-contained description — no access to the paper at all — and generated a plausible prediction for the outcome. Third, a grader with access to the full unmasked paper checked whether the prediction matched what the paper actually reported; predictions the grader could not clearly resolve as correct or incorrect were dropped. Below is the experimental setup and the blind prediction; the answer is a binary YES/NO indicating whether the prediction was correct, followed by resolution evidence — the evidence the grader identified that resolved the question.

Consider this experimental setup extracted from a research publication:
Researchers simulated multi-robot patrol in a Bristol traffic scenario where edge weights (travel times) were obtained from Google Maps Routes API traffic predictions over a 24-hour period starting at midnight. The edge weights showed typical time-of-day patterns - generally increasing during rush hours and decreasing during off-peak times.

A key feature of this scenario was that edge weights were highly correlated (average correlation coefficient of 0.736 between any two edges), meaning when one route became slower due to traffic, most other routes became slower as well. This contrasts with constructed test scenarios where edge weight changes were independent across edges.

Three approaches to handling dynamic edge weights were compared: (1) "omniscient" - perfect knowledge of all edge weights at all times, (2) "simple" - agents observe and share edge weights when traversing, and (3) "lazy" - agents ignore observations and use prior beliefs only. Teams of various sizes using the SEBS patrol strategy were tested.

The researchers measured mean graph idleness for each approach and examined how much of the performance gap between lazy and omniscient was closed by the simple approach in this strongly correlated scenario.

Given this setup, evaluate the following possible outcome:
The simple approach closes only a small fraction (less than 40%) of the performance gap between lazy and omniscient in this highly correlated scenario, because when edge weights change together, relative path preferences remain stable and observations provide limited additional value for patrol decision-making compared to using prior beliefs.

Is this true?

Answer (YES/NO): NO